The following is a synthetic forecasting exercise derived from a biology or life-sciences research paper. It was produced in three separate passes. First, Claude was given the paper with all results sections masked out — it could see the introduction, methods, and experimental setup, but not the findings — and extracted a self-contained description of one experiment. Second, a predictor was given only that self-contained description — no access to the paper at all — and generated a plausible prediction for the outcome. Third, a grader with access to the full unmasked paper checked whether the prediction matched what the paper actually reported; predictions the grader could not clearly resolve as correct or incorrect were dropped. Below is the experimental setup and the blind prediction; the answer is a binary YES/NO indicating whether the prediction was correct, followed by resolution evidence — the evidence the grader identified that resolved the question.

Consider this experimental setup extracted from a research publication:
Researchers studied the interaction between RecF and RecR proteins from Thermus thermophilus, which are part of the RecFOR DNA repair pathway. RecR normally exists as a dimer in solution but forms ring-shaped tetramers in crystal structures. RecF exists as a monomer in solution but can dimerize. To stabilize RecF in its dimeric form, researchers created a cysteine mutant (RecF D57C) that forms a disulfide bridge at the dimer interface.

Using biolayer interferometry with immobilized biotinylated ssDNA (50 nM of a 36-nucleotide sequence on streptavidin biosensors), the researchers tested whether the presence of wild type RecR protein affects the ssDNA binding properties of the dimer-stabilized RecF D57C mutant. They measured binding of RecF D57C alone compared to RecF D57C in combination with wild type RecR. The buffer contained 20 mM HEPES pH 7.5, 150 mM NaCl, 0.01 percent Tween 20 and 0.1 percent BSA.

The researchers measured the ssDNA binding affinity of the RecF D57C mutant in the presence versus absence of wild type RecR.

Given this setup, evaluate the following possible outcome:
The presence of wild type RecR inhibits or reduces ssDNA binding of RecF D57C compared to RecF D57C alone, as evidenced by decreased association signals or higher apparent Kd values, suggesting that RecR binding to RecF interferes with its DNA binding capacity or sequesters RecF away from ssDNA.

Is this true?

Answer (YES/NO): NO